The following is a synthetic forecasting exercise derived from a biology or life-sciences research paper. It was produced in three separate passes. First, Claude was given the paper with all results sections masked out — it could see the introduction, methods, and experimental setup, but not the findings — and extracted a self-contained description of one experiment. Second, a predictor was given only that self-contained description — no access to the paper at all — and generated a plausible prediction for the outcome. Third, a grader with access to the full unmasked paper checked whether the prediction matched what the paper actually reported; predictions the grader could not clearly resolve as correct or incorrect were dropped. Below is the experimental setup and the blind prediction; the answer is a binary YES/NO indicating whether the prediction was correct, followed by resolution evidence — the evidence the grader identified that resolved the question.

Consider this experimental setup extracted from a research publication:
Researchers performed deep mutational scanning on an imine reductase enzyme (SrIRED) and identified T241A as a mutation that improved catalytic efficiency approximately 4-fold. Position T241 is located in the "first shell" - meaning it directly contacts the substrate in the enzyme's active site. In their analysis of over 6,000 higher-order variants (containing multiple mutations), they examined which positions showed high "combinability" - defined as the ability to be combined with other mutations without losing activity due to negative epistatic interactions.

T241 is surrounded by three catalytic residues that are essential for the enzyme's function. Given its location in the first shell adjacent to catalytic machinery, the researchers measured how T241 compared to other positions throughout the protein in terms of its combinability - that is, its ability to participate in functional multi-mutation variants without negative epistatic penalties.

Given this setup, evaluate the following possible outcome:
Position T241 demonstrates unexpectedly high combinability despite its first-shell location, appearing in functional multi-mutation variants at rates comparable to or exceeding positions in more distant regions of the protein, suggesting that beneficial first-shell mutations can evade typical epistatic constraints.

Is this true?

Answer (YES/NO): YES